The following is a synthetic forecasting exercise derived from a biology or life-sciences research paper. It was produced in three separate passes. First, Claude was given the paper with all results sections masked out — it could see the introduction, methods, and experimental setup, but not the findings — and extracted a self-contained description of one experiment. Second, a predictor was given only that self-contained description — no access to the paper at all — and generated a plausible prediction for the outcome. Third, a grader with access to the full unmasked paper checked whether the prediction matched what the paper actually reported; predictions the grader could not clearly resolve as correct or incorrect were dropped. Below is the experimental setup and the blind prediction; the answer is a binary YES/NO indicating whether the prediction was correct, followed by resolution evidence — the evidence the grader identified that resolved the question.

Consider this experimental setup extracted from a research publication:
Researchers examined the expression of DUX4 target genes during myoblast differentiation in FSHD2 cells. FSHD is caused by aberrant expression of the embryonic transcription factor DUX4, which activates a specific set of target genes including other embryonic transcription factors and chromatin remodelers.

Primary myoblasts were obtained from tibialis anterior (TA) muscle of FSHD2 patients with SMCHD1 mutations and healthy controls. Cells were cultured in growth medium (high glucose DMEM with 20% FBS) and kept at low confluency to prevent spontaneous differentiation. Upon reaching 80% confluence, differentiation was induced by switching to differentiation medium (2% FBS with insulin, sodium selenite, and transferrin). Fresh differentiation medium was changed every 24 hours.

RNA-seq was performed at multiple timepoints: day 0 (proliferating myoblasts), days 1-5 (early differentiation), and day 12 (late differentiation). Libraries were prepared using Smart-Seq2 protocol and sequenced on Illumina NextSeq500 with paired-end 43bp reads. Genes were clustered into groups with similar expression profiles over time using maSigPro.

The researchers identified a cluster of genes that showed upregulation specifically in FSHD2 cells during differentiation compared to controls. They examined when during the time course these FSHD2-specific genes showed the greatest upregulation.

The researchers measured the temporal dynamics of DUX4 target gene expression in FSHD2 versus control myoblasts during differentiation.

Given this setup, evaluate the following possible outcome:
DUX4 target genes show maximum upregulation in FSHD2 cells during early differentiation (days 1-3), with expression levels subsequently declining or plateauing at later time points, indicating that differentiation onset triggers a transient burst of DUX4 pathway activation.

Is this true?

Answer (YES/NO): NO